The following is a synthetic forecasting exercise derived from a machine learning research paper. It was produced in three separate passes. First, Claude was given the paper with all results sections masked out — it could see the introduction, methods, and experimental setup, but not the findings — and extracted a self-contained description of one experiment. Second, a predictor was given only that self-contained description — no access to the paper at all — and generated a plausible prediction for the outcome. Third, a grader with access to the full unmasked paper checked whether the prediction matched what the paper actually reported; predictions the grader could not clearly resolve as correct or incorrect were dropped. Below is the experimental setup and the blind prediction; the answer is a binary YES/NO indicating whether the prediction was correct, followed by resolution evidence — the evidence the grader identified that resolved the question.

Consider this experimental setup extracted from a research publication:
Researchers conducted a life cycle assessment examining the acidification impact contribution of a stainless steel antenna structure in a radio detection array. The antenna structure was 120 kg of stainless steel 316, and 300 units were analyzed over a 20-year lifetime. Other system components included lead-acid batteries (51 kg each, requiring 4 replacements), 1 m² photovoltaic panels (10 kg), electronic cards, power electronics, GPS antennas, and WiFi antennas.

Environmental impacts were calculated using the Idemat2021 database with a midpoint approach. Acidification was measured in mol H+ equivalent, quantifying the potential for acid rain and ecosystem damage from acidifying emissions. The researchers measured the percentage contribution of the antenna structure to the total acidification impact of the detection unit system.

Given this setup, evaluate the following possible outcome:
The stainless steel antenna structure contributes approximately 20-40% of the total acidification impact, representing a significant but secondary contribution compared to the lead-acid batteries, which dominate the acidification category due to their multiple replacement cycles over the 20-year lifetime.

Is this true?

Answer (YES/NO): NO